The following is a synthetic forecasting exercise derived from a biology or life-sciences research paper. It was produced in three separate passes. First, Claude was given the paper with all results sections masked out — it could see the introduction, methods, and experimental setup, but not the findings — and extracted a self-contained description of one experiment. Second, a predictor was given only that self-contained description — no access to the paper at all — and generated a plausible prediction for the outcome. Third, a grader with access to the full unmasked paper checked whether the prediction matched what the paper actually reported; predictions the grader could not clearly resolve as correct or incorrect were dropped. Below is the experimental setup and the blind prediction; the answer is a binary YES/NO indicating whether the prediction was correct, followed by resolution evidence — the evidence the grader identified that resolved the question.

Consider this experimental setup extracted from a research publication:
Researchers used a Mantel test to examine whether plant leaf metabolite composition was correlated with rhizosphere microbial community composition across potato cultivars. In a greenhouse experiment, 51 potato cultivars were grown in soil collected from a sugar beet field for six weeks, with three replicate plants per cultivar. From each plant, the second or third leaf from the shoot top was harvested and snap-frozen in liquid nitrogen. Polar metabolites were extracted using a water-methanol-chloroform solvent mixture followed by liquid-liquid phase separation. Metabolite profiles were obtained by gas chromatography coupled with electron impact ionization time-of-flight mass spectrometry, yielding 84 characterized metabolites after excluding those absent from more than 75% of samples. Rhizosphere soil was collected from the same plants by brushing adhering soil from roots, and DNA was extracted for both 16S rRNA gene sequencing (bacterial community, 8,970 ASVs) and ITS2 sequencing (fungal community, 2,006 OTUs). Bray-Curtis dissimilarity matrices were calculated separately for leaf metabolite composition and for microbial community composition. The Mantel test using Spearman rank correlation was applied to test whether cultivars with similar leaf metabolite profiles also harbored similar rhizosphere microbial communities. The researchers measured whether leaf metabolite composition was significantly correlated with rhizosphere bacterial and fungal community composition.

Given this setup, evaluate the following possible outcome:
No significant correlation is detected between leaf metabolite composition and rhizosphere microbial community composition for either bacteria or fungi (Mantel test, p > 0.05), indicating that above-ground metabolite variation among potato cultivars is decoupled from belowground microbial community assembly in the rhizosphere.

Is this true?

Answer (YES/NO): NO